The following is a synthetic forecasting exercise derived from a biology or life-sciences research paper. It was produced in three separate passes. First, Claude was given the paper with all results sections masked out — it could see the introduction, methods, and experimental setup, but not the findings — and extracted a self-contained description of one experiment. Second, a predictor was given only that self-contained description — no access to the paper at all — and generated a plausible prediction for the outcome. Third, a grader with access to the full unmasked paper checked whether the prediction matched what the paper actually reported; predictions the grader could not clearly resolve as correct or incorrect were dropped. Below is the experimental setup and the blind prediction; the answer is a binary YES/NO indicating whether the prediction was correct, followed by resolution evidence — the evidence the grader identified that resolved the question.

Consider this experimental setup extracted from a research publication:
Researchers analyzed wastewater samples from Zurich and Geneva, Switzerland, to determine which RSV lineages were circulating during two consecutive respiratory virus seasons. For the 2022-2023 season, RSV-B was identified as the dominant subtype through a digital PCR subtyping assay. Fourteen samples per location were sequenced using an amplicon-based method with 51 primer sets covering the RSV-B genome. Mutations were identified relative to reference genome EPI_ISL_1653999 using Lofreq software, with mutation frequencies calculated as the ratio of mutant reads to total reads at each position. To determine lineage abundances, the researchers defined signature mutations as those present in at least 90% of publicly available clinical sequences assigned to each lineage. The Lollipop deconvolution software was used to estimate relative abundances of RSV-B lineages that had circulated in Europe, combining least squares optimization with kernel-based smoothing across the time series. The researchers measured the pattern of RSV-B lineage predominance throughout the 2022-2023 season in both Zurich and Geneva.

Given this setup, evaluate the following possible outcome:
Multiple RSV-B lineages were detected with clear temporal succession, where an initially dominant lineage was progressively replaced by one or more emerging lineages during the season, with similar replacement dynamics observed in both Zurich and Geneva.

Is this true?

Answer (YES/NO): NO